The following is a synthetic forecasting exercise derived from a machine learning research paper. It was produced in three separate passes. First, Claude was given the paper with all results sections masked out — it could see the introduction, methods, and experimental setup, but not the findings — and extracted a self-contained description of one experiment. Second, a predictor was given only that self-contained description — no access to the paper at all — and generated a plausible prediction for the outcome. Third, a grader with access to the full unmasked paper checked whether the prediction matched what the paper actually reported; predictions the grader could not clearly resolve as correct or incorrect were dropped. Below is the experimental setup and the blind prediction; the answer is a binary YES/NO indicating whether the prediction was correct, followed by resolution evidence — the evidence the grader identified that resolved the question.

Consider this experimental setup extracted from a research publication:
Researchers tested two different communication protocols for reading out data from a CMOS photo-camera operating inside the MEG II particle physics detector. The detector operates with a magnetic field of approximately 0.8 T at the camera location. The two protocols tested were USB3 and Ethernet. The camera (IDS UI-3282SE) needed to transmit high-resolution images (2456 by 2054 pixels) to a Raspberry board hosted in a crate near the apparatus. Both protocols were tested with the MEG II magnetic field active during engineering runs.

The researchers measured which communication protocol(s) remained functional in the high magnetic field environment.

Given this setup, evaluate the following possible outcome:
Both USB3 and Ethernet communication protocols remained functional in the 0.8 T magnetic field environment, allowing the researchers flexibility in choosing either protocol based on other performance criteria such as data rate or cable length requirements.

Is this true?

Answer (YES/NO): NO